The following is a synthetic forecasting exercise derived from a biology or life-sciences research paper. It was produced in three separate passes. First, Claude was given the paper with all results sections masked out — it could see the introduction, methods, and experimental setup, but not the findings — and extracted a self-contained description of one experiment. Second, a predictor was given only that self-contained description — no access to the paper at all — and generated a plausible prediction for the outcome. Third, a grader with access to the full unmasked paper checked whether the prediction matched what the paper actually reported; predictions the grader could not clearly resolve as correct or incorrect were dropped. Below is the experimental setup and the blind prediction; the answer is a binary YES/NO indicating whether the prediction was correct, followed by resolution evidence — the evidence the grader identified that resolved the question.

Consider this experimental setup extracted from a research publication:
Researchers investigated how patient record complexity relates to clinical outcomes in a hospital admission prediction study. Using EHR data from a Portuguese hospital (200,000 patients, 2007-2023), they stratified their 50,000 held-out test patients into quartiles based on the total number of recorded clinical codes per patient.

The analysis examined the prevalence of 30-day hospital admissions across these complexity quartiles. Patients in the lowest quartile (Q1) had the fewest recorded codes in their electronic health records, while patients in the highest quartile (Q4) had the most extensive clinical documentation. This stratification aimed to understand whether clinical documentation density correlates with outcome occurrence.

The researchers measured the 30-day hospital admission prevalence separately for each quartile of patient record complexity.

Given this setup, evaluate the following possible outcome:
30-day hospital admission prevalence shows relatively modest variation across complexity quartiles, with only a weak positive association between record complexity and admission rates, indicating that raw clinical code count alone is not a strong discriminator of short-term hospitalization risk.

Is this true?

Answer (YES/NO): NO